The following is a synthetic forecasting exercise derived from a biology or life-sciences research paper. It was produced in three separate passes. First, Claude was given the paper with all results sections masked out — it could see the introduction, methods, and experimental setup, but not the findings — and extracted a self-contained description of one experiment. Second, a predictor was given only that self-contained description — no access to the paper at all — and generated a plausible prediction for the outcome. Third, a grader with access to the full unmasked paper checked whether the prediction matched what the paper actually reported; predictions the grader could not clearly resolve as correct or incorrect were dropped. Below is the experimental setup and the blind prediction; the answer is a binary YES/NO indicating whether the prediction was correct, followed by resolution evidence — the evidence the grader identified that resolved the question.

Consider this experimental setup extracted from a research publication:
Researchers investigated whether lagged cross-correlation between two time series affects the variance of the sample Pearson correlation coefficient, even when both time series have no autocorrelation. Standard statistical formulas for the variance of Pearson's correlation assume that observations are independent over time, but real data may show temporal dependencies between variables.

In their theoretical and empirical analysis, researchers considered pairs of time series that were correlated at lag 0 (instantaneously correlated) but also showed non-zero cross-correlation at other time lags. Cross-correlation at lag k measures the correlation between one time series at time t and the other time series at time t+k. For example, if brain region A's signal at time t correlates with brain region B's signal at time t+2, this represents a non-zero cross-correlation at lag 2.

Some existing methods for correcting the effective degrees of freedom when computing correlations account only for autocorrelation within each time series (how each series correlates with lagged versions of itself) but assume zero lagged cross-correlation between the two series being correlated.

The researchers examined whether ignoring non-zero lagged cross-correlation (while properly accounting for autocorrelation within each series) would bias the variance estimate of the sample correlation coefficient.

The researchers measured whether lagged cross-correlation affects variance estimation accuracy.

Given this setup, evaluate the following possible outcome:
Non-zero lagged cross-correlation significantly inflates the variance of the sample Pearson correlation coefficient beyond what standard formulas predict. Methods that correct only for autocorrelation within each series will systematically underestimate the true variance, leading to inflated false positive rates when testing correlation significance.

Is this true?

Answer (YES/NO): NO